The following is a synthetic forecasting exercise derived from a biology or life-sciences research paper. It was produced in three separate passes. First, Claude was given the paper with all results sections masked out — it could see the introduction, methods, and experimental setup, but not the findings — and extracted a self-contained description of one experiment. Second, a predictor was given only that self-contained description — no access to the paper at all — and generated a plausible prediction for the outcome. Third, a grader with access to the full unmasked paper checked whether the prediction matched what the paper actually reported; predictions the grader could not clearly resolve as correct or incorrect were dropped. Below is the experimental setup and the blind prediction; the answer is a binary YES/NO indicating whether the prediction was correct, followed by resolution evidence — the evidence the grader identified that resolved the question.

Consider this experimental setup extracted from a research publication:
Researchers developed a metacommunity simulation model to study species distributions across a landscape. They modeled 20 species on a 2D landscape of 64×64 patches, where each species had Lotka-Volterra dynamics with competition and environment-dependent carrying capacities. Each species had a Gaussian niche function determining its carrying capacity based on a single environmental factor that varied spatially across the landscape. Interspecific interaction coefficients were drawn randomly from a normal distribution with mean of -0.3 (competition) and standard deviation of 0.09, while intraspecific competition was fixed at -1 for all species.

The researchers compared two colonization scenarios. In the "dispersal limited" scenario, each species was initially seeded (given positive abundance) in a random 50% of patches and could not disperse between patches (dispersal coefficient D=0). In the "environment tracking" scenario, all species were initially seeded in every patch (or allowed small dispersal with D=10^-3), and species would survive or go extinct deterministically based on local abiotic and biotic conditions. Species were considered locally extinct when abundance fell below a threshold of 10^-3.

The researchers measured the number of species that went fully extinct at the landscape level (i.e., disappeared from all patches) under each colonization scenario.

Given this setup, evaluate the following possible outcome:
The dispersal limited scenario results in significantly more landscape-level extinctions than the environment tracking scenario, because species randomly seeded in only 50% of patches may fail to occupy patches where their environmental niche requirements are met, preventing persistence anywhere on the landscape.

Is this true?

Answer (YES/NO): NO